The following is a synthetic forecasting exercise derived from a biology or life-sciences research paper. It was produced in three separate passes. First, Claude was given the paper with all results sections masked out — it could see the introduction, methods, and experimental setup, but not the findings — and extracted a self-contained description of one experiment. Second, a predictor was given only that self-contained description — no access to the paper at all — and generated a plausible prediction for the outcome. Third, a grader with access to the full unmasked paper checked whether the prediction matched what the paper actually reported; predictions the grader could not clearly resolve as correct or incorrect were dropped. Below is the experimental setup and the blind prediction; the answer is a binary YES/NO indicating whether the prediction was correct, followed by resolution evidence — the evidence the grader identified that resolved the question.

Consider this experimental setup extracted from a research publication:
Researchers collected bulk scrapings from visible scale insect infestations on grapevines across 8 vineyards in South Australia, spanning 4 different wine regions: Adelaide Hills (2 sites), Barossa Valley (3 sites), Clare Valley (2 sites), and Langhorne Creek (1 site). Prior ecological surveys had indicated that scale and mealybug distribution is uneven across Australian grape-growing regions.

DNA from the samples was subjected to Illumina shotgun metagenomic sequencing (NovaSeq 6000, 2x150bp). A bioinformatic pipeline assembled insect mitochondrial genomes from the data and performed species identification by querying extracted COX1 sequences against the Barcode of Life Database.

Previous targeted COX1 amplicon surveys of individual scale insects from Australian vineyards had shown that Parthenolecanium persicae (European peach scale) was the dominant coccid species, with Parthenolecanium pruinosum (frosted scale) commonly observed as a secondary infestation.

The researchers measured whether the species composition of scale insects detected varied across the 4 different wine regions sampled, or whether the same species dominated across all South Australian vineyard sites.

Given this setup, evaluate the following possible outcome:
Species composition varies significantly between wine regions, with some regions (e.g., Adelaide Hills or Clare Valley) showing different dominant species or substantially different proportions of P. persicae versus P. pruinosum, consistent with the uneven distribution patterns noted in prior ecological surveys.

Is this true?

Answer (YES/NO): NO